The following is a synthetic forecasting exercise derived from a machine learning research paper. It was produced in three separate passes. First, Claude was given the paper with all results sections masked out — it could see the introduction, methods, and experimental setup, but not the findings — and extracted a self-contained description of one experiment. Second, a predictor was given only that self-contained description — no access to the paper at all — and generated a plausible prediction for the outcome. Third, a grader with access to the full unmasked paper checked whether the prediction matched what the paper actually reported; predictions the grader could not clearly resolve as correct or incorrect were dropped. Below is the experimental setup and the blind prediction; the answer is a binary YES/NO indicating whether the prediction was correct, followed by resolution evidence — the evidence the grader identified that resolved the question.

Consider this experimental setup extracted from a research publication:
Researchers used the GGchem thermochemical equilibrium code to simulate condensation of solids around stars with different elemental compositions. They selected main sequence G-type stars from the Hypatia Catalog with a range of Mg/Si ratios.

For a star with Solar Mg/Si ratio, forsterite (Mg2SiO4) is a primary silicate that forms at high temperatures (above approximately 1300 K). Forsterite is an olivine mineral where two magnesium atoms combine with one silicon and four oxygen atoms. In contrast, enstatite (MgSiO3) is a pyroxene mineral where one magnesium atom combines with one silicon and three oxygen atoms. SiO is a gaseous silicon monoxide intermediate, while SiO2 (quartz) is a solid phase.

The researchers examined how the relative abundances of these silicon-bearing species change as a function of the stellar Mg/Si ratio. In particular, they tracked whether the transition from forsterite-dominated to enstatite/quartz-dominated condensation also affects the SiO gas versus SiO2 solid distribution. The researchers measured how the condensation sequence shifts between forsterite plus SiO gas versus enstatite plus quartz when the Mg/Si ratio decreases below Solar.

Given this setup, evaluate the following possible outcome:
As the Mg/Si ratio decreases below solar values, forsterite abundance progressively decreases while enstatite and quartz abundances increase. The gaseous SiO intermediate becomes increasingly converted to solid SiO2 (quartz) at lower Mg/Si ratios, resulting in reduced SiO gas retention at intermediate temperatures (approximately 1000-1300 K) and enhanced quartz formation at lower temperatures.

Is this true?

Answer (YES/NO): YES